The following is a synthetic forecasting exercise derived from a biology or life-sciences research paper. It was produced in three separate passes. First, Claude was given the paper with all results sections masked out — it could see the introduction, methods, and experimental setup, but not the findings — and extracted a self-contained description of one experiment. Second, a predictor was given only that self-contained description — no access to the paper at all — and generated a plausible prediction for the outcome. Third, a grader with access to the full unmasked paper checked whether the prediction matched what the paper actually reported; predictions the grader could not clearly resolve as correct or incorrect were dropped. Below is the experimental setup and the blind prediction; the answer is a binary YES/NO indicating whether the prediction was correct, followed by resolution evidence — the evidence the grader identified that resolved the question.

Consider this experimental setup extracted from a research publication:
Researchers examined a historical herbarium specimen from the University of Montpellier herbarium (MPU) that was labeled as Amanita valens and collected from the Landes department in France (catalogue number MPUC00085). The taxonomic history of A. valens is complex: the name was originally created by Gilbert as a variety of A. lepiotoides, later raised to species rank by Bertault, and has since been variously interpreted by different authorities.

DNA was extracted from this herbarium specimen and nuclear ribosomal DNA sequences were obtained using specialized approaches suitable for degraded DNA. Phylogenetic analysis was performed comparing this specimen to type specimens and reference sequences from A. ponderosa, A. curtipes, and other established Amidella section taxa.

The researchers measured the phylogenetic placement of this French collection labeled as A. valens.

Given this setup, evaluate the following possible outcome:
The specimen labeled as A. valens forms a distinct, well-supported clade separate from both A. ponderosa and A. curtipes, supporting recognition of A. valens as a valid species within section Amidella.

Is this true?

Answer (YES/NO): NO